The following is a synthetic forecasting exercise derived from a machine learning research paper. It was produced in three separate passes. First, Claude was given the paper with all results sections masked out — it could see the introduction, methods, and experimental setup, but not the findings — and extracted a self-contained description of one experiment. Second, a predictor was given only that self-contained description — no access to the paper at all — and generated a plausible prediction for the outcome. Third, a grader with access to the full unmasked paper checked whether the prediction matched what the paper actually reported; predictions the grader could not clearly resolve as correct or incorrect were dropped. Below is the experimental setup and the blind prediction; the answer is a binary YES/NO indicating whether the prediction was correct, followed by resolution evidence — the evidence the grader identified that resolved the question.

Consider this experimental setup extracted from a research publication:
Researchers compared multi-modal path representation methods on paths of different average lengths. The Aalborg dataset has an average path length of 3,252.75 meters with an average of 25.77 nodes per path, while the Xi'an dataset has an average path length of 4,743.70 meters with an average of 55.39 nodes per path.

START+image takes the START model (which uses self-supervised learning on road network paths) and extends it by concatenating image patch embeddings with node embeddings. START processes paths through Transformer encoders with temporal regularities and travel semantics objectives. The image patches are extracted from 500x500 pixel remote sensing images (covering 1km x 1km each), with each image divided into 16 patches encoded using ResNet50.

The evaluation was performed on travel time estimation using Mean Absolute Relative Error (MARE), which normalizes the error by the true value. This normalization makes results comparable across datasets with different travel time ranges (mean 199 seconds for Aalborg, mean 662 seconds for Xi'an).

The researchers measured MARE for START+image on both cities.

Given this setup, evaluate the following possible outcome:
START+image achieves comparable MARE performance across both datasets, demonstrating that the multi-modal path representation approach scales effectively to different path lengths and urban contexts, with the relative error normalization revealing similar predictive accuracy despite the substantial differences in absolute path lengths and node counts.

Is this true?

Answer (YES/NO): NO